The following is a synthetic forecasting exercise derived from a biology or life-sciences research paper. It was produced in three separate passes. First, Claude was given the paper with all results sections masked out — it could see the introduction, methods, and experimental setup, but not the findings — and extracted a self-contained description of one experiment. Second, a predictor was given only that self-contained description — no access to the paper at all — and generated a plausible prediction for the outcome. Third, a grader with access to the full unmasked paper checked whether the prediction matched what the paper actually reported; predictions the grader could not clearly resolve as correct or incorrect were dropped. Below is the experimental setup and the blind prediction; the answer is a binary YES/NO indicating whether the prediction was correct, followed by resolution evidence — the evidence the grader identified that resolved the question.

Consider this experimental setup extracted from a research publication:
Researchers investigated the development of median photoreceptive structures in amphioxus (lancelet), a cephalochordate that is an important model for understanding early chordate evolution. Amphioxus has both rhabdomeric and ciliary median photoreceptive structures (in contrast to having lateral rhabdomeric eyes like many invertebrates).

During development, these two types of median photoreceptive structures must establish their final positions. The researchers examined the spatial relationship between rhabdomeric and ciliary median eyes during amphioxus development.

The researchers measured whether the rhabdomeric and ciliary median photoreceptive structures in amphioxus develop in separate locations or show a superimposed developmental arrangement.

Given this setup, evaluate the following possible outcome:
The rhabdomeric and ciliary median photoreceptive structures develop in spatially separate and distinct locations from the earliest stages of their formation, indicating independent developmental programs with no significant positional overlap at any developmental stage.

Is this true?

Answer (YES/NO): NO